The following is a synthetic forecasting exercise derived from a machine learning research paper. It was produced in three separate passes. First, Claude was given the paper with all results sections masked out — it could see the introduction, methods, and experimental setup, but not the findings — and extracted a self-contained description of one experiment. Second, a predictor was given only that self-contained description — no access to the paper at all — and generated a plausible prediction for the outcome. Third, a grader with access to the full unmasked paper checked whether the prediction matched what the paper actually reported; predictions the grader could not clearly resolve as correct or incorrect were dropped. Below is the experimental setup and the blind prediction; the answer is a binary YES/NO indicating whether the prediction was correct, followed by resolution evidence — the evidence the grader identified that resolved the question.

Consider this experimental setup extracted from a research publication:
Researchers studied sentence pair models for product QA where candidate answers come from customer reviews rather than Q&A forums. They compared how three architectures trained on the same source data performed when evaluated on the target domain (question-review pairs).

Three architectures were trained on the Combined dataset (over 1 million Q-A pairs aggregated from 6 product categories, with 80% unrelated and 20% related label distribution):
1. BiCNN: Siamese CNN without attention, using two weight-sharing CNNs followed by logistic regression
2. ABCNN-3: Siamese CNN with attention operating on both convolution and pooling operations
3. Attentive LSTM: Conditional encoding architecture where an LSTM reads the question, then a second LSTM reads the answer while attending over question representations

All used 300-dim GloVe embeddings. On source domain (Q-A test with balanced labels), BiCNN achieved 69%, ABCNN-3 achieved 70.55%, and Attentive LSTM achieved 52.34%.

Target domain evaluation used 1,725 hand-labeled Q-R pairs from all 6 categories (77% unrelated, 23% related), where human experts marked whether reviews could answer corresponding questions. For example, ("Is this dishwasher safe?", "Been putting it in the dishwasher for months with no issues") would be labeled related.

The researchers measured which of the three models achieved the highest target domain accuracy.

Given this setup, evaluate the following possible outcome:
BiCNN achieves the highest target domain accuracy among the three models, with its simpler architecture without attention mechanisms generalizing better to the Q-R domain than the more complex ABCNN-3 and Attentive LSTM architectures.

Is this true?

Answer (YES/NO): YES